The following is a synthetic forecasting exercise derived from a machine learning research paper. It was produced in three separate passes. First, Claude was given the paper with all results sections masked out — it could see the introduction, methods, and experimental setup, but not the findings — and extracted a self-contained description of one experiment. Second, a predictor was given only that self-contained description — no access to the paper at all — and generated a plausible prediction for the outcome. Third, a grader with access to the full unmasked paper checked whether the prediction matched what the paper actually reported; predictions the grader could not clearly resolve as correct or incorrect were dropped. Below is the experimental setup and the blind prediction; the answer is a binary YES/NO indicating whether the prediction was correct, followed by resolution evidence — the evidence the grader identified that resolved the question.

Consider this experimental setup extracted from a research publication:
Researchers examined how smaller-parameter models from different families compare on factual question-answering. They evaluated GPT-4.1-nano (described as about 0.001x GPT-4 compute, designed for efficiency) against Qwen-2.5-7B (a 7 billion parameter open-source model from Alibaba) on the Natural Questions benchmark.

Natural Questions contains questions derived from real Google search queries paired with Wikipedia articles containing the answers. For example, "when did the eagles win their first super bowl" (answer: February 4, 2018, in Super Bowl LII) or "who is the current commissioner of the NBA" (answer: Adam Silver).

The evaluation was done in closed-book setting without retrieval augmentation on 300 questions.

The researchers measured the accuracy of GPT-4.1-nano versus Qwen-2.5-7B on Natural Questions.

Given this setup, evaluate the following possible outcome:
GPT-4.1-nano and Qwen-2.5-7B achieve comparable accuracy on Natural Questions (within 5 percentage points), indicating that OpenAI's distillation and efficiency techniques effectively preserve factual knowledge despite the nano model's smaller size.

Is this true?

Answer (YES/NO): NO